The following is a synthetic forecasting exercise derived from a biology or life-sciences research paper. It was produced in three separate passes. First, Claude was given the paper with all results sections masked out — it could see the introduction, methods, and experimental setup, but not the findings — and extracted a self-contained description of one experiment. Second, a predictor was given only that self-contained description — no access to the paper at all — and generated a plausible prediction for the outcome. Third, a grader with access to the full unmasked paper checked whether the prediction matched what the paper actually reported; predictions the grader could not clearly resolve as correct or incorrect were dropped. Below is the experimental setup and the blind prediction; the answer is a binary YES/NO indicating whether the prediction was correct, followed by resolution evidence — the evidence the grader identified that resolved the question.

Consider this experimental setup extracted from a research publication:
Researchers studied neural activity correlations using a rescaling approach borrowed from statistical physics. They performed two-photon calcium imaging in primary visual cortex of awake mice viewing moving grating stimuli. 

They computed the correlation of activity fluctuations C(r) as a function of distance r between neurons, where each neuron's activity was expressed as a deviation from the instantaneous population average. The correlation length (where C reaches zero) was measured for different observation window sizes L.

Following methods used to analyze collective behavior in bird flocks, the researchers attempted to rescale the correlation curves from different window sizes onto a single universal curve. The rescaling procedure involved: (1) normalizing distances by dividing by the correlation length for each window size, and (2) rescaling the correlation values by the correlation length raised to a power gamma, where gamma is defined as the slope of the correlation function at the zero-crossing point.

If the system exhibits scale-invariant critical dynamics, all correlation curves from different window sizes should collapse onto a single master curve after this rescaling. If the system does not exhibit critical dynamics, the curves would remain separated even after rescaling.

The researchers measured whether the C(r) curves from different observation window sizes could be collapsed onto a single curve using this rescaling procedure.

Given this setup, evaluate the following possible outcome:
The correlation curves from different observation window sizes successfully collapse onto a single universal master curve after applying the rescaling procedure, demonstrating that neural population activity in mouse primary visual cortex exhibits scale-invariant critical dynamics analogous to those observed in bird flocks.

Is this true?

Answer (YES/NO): YES